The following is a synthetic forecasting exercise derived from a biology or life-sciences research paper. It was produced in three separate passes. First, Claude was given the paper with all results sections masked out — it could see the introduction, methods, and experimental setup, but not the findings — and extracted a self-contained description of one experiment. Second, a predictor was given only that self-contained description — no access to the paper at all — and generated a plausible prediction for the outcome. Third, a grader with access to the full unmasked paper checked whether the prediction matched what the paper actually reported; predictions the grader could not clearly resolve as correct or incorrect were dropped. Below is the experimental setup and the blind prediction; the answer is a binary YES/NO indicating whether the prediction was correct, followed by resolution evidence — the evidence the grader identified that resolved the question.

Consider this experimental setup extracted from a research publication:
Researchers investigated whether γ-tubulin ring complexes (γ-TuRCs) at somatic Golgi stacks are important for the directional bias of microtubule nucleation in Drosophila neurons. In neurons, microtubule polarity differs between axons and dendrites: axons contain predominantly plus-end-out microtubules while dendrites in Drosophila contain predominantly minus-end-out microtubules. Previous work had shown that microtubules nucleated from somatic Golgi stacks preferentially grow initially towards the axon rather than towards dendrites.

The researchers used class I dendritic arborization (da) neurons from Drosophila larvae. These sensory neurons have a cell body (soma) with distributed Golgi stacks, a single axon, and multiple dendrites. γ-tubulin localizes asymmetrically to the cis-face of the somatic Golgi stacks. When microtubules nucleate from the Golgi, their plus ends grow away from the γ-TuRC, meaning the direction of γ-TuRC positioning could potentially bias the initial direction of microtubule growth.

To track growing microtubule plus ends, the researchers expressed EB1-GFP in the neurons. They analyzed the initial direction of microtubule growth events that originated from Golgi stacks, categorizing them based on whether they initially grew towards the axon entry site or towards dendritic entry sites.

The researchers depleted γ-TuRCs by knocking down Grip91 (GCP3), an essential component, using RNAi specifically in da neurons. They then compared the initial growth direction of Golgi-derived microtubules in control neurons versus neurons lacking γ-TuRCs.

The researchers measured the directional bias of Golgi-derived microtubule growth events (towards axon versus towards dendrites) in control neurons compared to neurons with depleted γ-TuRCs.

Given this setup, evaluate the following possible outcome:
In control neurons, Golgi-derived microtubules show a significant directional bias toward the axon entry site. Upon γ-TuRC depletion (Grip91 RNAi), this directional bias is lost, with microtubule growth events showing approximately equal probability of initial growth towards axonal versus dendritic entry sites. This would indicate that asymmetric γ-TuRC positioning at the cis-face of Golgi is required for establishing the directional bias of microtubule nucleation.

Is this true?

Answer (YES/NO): YES